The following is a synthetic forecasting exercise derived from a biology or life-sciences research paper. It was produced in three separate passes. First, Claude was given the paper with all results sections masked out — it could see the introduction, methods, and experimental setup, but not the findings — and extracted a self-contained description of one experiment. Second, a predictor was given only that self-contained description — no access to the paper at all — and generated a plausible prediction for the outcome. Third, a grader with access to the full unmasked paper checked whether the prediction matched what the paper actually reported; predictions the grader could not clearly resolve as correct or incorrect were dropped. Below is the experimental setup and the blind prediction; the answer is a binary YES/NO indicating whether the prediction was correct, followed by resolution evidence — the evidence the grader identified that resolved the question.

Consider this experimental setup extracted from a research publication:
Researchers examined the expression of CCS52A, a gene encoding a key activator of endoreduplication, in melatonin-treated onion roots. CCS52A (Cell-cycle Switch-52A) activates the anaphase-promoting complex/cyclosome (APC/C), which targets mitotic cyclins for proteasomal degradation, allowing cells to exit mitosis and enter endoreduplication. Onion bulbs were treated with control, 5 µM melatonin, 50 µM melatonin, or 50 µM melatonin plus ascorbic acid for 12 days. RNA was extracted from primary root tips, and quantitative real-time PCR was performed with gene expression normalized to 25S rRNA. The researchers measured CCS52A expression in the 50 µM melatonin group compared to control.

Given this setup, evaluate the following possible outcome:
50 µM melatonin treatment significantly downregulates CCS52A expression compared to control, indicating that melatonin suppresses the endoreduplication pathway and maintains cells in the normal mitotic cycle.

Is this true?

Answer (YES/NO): NO